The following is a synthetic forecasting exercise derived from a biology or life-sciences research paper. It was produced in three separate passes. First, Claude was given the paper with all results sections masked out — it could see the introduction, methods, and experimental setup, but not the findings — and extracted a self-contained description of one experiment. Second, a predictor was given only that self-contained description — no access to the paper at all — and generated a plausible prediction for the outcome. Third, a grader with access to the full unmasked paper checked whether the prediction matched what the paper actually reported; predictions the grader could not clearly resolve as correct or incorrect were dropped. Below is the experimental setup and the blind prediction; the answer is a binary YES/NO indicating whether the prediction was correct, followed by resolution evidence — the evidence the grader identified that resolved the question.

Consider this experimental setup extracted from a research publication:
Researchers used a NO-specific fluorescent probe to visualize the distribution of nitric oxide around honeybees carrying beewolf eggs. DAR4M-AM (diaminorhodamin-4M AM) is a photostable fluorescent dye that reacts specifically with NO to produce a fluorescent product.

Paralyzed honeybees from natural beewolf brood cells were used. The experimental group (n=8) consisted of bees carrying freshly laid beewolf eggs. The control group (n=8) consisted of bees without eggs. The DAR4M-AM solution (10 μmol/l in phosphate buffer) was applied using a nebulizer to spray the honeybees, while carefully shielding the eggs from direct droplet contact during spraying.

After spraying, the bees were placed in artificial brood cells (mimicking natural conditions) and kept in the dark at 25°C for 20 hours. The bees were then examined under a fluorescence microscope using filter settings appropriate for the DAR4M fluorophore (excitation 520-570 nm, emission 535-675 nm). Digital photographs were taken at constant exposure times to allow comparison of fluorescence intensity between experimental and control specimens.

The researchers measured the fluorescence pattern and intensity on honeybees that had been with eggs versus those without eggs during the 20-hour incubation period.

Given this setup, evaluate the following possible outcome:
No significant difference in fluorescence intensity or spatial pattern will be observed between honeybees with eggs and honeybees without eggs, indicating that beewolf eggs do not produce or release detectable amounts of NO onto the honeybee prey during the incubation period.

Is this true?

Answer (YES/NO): NO